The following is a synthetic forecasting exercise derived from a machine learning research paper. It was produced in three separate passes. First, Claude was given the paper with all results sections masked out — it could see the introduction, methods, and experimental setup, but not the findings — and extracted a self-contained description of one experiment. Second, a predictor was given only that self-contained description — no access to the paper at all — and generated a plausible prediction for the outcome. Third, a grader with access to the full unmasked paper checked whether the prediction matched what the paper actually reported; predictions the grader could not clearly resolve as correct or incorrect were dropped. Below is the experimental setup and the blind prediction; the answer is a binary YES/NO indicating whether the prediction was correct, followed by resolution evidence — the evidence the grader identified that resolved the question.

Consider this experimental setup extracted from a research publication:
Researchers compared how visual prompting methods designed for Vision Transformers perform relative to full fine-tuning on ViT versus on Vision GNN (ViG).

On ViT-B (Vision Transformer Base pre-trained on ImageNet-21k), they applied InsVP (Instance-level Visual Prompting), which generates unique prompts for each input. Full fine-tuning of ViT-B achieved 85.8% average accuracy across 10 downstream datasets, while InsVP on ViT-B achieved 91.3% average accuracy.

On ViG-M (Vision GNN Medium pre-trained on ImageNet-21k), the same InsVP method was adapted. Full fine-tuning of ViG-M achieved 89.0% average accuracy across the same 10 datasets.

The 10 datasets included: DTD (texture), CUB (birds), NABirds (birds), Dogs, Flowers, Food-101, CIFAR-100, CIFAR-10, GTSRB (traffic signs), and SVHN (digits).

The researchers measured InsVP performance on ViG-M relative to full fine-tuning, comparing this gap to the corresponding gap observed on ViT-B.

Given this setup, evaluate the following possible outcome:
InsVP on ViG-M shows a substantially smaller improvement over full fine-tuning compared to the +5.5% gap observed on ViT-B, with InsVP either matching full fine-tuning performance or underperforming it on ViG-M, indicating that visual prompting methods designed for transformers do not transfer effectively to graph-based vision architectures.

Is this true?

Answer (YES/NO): YES